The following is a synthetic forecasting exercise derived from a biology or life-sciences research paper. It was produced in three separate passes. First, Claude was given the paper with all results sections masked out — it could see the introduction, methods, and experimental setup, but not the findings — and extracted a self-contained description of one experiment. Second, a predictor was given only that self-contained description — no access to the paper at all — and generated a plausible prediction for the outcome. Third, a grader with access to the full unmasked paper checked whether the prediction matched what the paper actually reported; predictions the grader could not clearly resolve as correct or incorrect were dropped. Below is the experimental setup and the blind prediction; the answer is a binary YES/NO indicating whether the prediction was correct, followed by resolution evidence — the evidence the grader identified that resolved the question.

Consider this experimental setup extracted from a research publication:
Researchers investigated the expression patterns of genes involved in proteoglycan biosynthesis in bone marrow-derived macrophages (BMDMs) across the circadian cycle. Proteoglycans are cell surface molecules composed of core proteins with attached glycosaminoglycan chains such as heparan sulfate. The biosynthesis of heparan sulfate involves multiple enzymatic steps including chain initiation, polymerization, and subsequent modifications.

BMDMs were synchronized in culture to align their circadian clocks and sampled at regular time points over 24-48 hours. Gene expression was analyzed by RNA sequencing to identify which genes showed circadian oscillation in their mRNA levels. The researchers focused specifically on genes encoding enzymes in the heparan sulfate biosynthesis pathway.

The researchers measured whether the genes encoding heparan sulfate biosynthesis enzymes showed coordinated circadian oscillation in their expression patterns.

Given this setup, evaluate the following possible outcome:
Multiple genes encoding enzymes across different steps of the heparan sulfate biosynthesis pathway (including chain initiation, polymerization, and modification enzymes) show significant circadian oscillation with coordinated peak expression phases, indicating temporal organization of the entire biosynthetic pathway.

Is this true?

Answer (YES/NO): YES